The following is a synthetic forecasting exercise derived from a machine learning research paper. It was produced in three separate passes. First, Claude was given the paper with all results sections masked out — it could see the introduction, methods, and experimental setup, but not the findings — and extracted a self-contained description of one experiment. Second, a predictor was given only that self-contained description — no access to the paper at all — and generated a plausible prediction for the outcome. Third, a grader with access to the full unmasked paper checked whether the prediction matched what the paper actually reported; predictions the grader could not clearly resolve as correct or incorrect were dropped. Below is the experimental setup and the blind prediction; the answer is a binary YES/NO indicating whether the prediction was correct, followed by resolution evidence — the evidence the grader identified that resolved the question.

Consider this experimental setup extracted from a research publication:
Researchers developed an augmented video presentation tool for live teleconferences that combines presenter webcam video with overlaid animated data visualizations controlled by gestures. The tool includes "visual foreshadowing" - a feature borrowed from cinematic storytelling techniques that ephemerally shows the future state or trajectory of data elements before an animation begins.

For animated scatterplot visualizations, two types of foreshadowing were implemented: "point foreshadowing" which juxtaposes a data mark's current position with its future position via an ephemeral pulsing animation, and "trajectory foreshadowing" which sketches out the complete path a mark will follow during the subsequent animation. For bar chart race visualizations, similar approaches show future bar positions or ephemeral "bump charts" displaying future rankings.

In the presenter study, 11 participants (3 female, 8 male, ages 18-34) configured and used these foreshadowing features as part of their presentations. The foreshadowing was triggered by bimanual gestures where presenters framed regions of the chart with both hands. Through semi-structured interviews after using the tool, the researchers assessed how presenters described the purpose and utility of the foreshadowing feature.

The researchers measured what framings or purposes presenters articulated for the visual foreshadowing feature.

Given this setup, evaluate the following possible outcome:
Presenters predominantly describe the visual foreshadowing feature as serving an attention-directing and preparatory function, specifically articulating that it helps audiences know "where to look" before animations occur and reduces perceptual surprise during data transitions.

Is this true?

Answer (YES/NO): NO